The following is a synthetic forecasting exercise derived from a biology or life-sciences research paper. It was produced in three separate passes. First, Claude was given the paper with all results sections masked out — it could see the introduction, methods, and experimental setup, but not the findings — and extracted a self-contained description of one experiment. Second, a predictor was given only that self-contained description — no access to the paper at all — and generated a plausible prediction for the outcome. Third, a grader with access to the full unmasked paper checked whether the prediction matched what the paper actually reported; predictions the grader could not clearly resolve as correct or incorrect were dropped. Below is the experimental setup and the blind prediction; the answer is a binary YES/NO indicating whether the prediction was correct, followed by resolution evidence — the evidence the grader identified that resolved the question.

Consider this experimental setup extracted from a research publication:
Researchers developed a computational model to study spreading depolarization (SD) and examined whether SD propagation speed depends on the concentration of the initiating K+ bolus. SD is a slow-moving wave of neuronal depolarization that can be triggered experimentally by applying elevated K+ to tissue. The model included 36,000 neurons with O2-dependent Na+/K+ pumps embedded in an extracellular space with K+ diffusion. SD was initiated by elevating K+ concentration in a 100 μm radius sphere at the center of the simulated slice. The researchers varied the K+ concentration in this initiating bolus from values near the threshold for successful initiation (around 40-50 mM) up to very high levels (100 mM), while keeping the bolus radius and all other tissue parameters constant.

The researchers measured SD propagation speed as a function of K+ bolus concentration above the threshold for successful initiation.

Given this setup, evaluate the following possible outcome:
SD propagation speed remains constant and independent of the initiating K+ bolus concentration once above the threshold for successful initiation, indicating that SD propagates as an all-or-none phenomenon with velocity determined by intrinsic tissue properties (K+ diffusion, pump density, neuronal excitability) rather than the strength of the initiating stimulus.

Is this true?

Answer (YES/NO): YES